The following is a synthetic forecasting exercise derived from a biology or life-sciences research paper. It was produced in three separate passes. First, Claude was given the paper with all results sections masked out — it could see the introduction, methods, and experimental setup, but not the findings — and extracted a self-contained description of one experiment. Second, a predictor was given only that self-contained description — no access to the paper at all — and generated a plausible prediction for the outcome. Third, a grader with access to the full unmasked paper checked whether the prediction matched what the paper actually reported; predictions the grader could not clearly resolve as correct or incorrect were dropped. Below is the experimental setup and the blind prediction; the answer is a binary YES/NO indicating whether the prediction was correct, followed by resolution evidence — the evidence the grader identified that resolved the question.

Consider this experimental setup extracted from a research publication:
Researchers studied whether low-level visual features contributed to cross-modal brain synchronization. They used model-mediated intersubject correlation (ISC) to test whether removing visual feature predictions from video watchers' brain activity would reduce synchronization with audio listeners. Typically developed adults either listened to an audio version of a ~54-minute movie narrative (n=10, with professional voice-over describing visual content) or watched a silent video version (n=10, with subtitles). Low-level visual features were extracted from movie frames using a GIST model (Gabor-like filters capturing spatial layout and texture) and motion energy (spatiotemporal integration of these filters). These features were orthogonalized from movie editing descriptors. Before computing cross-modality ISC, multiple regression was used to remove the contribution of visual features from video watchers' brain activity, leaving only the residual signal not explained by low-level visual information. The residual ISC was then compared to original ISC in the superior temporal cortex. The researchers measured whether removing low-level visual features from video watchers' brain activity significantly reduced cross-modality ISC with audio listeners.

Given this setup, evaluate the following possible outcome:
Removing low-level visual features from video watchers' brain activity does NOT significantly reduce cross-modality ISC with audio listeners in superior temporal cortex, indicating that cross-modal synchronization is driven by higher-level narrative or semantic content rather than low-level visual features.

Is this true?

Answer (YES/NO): NO